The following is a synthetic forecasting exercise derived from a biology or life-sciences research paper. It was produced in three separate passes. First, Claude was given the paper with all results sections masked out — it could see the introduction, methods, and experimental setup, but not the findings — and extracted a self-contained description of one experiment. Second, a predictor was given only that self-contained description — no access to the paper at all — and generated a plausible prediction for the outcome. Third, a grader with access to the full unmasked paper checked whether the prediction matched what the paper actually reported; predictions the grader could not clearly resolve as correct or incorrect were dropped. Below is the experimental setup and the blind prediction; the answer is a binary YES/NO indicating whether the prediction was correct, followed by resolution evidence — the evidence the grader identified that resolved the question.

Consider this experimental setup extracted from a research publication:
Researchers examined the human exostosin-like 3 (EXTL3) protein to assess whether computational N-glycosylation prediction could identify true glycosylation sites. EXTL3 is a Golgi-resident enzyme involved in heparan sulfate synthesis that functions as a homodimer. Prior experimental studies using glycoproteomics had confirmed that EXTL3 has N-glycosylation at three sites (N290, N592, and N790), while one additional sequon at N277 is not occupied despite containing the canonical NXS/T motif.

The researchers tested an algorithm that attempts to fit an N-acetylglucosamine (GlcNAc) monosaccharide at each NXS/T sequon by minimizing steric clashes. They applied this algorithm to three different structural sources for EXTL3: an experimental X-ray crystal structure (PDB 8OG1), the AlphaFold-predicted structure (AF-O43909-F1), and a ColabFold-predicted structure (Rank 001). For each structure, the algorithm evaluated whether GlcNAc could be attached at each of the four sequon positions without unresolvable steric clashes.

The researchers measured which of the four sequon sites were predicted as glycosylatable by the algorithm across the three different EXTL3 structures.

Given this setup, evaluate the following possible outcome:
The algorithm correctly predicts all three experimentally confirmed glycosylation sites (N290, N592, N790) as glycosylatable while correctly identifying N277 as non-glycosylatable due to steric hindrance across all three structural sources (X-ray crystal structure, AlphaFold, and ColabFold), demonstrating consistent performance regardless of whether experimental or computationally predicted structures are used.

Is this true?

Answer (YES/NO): NO